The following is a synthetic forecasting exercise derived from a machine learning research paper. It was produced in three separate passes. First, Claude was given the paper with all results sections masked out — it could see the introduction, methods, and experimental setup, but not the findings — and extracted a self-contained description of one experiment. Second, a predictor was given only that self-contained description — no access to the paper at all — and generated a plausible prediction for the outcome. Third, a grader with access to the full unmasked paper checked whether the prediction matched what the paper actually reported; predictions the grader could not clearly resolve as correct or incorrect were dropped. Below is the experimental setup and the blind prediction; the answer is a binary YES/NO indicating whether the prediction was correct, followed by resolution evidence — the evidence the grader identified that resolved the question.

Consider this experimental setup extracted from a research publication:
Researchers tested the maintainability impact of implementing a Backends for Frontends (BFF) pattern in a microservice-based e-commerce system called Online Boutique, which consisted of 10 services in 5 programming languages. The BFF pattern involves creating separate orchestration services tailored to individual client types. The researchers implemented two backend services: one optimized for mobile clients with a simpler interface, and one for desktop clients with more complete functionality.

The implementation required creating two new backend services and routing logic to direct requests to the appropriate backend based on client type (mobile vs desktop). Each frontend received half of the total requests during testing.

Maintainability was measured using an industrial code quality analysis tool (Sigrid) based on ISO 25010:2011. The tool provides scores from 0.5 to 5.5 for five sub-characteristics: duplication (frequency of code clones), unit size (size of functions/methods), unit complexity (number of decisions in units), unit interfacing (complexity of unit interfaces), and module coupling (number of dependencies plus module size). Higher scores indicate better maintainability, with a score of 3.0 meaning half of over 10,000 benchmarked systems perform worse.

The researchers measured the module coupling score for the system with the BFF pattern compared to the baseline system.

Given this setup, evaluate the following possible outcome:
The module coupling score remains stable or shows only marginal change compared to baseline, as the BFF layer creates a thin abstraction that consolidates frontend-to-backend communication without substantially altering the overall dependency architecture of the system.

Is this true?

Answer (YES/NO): YES